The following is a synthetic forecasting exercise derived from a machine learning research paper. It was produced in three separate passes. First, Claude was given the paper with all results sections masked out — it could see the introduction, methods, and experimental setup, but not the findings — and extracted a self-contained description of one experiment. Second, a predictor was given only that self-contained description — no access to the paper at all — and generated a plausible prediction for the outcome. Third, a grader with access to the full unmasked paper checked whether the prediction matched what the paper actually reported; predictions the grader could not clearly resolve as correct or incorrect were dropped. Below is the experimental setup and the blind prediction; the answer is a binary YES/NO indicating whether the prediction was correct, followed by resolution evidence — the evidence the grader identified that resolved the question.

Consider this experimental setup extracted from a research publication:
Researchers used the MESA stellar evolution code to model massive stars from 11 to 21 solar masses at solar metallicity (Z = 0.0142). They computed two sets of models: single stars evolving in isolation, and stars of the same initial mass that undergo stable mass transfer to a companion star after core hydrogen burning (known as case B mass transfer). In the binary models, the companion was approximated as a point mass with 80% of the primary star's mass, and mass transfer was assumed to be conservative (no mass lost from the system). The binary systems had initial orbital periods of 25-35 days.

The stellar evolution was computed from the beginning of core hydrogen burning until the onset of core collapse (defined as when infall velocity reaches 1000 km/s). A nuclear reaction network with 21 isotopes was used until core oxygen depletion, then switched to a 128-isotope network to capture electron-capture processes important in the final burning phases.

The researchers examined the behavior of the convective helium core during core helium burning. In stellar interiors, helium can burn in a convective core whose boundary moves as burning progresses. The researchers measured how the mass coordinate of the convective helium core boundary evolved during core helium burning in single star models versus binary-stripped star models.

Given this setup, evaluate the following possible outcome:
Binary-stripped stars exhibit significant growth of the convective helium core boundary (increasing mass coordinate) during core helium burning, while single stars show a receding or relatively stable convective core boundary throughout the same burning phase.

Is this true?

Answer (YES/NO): NO